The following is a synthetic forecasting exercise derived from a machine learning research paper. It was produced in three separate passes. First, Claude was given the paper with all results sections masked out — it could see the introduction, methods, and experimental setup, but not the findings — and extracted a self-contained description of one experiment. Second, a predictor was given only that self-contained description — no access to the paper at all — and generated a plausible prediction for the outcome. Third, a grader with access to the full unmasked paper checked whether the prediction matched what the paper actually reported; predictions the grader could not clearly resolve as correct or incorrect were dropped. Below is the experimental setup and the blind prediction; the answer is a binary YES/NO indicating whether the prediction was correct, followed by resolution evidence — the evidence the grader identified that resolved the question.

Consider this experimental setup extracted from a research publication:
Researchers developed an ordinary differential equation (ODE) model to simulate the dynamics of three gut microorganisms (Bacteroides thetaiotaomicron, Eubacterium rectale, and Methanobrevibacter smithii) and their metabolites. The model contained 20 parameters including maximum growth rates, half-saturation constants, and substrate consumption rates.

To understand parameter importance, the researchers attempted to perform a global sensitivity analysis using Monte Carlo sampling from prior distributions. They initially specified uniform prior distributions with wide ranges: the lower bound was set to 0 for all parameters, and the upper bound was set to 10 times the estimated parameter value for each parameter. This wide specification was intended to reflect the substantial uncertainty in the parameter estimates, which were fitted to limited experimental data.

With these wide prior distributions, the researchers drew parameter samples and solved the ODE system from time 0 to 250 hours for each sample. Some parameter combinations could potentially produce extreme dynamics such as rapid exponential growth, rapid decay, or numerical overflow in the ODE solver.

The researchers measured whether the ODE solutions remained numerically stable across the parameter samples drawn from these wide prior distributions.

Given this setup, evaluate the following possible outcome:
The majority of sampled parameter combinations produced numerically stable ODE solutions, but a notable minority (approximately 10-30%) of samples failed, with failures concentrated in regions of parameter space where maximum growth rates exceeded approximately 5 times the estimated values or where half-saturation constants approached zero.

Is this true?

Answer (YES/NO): NO